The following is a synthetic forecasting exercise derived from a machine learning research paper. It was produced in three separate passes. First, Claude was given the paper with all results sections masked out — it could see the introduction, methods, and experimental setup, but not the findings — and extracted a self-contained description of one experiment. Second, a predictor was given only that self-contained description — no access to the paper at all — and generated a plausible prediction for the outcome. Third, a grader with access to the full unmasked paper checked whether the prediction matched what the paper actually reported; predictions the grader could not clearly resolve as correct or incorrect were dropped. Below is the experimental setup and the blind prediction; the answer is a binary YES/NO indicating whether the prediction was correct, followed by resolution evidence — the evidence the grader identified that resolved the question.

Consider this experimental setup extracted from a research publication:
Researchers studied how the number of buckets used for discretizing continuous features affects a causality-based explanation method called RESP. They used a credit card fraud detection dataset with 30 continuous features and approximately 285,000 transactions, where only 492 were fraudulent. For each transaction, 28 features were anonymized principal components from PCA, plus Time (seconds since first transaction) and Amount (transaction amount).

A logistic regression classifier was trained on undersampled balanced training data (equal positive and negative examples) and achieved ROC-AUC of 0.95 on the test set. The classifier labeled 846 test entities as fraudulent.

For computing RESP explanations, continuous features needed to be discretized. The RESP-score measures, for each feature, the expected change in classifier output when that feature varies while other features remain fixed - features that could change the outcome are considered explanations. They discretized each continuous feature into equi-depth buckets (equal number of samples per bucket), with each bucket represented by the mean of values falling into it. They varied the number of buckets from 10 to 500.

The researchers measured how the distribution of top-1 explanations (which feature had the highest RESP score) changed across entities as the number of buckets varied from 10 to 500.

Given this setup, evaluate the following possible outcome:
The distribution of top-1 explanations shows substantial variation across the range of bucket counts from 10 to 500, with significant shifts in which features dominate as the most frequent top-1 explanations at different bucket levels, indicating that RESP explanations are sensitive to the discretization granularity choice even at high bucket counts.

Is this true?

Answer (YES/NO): NO